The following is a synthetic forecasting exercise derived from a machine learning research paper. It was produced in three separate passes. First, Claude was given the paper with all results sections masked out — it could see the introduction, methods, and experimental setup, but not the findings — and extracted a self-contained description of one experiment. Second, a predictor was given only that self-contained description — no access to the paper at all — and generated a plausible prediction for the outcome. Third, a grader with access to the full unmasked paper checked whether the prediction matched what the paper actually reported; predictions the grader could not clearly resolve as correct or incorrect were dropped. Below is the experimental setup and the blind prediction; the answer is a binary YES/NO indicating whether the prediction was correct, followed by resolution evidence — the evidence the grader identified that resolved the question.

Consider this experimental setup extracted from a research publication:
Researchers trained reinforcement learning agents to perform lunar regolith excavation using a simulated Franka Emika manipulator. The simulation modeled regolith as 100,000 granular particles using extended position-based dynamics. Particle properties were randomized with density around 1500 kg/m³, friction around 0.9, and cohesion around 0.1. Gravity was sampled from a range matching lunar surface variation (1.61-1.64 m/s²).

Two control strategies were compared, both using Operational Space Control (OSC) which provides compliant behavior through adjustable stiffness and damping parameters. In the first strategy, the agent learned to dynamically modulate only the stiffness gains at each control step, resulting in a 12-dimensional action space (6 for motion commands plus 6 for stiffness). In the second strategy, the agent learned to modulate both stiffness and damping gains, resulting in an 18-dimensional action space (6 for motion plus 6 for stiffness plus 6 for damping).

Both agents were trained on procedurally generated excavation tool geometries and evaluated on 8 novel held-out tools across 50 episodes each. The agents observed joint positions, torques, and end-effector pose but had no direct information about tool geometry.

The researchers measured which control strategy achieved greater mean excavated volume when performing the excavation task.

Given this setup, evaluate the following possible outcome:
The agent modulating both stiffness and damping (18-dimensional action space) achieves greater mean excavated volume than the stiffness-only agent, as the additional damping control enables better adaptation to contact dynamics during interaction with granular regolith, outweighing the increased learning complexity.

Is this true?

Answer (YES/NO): YES